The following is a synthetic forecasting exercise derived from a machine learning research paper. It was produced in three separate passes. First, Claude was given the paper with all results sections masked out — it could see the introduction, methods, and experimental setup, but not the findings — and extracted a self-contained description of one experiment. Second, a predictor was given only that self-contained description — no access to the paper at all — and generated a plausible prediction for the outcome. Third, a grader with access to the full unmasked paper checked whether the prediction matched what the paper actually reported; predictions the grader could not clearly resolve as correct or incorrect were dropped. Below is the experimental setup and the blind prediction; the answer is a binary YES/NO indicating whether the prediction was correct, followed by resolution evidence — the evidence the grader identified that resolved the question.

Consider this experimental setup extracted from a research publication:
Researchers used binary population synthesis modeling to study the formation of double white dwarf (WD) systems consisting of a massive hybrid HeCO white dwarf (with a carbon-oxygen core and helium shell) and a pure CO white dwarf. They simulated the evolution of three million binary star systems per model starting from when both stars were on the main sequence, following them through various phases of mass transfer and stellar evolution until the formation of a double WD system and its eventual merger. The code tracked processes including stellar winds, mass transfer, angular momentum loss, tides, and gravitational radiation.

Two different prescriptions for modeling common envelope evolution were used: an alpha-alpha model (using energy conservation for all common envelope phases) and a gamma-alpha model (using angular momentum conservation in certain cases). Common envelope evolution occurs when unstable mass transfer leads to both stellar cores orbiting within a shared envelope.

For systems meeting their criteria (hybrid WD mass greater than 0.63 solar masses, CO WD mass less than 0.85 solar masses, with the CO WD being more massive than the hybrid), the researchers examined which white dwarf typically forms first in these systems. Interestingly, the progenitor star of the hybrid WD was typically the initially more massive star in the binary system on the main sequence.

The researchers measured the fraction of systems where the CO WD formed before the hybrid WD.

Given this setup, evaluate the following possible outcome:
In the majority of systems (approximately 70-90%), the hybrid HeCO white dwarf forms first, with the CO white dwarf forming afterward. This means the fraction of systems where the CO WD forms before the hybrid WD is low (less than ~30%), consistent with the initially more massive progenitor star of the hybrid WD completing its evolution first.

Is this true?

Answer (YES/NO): NO